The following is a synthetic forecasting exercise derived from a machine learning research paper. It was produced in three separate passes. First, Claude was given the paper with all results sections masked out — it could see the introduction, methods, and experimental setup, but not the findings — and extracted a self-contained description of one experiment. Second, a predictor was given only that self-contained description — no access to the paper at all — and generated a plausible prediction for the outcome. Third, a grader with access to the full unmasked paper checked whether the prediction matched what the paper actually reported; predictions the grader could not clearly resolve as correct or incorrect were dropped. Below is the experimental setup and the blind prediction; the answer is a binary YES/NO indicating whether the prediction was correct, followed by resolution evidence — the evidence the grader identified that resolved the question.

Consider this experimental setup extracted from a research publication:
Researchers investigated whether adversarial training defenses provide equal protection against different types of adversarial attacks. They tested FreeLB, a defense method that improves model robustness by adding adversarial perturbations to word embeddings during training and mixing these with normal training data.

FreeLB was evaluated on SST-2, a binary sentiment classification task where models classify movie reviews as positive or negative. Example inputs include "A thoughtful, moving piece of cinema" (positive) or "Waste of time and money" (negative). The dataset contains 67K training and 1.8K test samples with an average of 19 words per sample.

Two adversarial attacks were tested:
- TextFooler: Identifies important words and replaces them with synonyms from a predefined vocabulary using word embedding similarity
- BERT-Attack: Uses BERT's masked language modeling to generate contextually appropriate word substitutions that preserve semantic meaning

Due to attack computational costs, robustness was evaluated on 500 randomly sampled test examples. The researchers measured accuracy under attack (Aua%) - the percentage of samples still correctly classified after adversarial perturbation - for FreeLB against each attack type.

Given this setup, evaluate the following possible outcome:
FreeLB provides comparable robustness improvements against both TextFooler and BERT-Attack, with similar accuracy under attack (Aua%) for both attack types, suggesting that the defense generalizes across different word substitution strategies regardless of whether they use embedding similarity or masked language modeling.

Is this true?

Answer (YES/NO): NO